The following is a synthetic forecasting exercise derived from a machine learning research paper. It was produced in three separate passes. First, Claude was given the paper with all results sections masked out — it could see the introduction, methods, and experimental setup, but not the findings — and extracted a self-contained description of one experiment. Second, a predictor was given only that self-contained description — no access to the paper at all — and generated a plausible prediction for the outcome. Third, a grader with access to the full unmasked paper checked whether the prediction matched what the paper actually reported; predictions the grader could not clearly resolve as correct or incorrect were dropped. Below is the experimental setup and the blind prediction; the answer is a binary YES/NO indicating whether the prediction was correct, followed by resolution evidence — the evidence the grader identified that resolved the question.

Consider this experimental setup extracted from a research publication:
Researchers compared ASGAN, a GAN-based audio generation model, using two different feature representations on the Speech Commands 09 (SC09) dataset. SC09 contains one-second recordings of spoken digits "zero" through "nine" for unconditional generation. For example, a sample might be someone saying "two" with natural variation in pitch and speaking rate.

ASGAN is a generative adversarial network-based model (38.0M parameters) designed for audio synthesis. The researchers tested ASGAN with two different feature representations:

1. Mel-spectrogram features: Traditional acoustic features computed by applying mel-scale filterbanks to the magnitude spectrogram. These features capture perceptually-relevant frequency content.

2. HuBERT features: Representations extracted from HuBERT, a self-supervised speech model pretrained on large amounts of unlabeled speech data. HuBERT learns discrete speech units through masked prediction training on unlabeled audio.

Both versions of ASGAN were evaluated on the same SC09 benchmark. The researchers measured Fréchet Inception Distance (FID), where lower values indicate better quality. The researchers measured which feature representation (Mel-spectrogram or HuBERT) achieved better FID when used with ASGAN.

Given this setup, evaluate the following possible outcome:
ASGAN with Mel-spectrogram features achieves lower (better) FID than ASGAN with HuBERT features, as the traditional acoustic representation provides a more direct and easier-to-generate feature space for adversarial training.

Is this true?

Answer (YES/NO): NO